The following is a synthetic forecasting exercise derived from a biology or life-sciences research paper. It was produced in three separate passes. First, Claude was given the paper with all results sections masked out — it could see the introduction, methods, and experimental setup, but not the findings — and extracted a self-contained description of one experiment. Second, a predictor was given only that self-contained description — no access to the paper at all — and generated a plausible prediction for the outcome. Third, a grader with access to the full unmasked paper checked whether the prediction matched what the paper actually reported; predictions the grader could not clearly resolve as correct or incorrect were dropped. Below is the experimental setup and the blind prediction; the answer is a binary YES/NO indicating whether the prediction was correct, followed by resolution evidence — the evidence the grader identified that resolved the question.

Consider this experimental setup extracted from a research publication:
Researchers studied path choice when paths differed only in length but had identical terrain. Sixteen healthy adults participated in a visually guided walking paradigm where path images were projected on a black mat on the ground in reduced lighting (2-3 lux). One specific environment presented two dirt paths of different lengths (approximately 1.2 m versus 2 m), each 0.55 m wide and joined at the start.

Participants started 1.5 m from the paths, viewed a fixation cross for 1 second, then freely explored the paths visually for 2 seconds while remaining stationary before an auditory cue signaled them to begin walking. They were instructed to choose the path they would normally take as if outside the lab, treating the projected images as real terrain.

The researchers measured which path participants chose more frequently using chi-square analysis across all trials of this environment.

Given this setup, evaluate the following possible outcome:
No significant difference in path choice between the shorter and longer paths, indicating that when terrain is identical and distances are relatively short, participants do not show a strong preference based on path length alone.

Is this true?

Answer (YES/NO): NO